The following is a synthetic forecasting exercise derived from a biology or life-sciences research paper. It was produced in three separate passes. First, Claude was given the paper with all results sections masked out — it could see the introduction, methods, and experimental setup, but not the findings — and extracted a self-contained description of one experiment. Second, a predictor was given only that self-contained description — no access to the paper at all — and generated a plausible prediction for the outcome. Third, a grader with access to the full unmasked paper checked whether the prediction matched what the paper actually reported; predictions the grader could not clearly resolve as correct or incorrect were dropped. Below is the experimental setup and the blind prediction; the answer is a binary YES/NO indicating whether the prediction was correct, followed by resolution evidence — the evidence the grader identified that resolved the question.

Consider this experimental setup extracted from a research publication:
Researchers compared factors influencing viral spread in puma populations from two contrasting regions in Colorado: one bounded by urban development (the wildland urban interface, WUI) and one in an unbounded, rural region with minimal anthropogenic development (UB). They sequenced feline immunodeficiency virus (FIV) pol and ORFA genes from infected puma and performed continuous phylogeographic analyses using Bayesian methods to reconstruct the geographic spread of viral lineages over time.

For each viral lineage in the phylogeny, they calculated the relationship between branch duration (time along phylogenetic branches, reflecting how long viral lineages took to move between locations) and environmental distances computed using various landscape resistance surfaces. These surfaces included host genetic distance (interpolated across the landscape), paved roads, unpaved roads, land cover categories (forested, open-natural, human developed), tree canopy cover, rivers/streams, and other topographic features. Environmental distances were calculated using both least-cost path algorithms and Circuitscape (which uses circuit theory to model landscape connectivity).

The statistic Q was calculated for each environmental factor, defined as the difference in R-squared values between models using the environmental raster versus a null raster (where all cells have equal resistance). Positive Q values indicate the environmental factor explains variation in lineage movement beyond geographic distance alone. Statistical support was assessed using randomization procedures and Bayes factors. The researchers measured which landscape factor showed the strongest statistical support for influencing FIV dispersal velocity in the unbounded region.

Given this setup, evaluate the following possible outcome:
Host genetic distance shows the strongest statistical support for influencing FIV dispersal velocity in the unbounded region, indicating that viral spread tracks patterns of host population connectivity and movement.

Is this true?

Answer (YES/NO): NO